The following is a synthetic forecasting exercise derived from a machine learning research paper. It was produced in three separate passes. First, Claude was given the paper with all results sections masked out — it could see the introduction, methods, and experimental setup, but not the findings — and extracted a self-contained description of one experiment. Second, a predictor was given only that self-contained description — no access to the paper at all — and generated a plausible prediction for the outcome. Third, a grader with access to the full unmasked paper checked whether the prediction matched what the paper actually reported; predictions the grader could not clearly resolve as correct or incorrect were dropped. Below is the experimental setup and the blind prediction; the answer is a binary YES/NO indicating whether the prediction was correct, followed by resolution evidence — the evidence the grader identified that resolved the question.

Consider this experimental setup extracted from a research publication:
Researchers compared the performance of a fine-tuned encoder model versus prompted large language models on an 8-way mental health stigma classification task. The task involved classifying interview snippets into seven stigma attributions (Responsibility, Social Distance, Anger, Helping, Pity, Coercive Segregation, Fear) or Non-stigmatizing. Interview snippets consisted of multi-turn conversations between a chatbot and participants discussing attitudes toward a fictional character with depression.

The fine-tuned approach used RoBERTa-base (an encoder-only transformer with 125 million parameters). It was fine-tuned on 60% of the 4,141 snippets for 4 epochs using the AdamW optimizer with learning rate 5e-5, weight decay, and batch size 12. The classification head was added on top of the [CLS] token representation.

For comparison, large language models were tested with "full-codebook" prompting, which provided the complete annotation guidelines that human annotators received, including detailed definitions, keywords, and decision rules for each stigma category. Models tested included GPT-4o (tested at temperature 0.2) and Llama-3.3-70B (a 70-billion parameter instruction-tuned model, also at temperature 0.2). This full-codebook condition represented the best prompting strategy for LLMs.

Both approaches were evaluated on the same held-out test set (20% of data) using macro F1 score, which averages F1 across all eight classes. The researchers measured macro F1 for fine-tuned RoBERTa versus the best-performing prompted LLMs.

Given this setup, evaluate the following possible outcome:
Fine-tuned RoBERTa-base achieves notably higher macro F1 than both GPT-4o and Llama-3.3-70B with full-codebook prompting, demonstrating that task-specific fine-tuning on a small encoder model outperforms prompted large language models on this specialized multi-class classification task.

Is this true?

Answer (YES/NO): YES